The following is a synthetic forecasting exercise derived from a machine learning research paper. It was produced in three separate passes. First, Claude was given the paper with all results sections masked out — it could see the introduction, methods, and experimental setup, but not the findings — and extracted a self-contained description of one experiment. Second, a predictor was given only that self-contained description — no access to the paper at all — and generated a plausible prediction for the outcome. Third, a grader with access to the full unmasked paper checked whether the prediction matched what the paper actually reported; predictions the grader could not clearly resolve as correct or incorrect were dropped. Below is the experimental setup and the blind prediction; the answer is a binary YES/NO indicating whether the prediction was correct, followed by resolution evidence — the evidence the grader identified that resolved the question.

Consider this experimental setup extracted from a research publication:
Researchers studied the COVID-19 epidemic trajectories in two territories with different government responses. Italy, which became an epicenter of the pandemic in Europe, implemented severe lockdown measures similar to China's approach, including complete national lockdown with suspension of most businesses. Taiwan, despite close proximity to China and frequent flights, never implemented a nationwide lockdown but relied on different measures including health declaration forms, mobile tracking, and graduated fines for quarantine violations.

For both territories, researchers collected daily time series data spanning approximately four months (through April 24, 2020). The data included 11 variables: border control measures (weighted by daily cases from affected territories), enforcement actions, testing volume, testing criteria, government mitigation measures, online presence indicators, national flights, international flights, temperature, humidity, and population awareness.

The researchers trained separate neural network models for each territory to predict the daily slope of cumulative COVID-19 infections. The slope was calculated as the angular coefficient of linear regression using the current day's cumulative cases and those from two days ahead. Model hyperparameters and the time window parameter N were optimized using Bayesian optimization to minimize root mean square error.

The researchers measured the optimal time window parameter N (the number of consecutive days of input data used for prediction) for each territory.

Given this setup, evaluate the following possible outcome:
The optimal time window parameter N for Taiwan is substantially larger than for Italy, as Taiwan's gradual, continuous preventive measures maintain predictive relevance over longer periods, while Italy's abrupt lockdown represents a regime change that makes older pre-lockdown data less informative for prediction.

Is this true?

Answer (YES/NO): YES